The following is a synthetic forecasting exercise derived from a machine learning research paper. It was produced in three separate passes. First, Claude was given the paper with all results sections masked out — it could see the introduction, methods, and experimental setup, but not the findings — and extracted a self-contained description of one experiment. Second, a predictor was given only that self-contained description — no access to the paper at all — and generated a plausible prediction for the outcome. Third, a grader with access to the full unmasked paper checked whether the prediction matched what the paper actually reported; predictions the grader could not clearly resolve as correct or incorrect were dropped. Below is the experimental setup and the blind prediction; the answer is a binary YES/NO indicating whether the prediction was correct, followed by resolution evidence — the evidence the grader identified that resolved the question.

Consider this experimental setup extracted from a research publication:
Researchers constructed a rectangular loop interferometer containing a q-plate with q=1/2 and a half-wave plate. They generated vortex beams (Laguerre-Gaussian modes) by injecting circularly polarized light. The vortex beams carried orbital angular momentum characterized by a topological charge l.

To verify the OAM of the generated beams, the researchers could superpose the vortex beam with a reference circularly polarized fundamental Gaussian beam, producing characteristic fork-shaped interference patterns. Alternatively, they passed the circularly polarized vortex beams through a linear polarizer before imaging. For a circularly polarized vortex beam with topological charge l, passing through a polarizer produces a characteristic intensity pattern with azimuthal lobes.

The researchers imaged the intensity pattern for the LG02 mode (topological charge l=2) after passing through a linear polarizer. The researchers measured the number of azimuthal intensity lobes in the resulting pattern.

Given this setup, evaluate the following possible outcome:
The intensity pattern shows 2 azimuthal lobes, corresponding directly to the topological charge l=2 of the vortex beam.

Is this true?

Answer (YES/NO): NO